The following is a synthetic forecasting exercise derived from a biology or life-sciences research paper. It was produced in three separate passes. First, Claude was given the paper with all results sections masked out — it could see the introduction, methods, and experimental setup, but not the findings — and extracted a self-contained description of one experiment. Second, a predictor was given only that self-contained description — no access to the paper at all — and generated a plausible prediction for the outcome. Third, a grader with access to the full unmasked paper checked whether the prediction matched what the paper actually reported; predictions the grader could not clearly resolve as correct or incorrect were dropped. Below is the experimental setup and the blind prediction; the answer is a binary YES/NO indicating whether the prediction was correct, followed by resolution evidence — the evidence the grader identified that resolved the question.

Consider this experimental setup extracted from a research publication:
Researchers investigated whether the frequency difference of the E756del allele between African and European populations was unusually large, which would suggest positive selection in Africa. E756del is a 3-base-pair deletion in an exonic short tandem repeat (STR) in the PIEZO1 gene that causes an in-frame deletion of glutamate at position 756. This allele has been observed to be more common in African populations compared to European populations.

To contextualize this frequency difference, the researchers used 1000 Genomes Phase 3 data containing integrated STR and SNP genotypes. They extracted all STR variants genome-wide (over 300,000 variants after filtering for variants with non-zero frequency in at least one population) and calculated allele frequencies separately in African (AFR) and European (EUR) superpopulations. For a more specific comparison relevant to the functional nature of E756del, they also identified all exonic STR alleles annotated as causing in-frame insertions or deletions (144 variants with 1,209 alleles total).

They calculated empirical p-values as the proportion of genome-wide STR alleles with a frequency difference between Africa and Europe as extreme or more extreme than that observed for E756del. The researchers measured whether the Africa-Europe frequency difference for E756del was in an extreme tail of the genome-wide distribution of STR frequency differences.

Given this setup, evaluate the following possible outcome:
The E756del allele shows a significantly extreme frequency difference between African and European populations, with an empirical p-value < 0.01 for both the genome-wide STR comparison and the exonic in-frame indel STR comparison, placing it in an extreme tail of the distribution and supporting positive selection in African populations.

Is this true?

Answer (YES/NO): NO